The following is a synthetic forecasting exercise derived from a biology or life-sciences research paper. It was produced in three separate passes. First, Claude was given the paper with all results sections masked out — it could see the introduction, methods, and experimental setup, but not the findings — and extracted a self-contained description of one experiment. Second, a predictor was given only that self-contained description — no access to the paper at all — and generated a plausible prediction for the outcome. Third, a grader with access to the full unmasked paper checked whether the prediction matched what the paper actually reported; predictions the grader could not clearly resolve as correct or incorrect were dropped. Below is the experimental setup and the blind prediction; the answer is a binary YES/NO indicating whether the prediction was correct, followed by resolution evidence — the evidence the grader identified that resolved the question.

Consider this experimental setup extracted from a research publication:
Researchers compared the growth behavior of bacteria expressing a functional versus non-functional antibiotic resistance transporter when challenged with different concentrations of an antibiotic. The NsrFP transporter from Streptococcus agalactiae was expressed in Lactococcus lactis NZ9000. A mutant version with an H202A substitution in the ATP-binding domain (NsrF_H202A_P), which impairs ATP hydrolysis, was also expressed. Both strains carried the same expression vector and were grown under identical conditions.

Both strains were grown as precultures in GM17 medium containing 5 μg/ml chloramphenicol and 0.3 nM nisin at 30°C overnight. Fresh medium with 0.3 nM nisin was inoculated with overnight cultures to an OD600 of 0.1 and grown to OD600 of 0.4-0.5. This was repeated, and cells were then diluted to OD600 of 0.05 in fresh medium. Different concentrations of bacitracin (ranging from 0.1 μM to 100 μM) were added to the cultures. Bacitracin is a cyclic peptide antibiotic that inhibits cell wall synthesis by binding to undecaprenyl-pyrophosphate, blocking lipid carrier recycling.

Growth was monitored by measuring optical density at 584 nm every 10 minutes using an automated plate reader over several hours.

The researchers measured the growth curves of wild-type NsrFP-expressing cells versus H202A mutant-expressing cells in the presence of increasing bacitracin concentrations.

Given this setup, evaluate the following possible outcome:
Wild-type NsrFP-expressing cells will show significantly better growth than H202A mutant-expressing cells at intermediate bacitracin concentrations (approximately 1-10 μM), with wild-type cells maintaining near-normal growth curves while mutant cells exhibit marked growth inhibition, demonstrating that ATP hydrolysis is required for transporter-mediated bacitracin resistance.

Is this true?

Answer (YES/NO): NO